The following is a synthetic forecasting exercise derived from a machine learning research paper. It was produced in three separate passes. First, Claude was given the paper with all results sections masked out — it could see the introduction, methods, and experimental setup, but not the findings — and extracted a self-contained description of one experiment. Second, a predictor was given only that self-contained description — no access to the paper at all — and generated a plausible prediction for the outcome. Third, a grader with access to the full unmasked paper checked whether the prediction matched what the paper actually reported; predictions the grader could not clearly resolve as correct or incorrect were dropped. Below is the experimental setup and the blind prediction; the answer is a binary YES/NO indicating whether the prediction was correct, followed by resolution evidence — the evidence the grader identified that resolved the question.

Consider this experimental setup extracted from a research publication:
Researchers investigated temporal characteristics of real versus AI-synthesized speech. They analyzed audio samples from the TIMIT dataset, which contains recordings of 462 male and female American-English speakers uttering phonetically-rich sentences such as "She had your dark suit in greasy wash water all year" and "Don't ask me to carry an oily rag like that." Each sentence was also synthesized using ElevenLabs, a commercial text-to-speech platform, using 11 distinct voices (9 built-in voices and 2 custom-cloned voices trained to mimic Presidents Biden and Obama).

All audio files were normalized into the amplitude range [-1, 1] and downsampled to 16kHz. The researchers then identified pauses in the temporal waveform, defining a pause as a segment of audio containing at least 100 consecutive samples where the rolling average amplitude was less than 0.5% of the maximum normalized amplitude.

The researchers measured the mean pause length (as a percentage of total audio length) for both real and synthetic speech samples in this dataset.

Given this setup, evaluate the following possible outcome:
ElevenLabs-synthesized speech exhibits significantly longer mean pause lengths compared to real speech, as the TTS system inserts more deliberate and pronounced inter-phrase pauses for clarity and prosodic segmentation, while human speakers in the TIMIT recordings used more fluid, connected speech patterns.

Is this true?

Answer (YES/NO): NO